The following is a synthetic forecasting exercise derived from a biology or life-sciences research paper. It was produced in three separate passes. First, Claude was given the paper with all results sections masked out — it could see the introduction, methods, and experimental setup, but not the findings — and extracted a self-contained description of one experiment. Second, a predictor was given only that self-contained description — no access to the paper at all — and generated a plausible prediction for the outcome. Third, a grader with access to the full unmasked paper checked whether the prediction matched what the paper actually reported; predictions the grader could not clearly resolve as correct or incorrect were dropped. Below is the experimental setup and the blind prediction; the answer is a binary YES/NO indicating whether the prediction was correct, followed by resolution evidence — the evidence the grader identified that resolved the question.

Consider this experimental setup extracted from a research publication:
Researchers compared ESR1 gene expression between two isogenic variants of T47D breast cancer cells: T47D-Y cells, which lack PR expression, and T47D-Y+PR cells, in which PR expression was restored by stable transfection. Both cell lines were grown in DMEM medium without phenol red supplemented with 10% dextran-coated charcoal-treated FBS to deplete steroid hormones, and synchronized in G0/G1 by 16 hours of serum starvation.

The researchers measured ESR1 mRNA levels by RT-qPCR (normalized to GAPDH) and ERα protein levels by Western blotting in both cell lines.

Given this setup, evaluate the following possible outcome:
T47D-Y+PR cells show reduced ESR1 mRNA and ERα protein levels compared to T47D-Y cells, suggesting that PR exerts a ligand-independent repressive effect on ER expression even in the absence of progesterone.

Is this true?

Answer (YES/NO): NO